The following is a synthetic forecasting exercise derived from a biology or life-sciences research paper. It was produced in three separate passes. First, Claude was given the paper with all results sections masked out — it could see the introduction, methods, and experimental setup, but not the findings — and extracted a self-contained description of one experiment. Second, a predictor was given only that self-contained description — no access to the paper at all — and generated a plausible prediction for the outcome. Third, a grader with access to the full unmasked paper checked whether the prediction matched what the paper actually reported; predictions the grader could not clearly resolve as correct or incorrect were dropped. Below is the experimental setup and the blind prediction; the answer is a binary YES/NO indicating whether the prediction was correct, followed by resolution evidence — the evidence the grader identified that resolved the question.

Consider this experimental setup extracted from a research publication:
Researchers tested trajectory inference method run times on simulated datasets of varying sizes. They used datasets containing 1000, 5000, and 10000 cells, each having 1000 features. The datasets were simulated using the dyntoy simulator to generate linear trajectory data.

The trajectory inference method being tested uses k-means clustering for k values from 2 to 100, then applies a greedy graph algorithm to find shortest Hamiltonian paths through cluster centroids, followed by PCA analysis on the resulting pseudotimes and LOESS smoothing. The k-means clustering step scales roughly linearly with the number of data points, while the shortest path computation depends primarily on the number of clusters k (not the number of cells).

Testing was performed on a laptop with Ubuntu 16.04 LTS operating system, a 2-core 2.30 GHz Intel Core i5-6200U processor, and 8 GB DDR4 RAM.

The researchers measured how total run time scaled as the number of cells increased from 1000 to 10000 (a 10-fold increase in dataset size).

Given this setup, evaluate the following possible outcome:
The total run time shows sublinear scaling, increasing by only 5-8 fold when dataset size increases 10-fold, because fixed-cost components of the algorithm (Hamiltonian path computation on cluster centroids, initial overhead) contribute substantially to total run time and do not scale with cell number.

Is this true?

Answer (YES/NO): NO